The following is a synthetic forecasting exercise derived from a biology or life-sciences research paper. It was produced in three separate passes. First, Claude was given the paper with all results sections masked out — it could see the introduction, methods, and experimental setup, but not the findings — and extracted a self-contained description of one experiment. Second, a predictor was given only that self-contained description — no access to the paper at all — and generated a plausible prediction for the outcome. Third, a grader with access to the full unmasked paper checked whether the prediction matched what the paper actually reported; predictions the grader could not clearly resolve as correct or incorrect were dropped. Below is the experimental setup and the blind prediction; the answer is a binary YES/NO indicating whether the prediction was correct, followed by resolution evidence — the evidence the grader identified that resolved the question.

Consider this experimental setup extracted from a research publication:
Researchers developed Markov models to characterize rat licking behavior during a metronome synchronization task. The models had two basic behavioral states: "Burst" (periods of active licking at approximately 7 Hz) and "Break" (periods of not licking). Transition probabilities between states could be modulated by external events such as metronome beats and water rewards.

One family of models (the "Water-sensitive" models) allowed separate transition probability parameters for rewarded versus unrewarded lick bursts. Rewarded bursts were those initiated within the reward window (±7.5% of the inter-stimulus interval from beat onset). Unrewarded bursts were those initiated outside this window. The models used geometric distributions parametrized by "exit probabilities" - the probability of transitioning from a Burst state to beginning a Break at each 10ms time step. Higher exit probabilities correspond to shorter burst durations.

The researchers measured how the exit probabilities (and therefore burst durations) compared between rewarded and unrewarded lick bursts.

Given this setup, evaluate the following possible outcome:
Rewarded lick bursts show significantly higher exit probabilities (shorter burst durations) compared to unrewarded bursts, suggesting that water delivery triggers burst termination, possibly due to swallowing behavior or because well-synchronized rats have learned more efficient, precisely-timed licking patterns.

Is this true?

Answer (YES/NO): NO